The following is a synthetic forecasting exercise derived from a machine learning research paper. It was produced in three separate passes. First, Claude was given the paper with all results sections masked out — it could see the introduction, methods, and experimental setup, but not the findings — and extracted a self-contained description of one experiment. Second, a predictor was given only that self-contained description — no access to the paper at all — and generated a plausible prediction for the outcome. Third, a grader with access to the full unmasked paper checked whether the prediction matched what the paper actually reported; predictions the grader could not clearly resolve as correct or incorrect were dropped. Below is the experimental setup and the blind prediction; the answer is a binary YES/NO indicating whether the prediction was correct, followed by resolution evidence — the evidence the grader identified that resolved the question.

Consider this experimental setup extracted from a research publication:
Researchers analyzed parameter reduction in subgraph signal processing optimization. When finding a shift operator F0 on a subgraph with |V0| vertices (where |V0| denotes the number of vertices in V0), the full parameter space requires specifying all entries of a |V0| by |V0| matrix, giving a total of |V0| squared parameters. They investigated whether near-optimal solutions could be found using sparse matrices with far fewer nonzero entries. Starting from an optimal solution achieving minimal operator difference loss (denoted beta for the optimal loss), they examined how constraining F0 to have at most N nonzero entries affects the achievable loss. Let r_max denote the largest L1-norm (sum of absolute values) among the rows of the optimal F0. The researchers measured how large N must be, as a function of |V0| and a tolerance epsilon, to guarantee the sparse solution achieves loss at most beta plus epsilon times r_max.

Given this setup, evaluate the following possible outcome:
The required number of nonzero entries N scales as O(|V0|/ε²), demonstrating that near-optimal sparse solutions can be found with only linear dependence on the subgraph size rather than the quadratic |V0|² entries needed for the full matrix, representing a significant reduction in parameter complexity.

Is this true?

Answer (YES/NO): YES